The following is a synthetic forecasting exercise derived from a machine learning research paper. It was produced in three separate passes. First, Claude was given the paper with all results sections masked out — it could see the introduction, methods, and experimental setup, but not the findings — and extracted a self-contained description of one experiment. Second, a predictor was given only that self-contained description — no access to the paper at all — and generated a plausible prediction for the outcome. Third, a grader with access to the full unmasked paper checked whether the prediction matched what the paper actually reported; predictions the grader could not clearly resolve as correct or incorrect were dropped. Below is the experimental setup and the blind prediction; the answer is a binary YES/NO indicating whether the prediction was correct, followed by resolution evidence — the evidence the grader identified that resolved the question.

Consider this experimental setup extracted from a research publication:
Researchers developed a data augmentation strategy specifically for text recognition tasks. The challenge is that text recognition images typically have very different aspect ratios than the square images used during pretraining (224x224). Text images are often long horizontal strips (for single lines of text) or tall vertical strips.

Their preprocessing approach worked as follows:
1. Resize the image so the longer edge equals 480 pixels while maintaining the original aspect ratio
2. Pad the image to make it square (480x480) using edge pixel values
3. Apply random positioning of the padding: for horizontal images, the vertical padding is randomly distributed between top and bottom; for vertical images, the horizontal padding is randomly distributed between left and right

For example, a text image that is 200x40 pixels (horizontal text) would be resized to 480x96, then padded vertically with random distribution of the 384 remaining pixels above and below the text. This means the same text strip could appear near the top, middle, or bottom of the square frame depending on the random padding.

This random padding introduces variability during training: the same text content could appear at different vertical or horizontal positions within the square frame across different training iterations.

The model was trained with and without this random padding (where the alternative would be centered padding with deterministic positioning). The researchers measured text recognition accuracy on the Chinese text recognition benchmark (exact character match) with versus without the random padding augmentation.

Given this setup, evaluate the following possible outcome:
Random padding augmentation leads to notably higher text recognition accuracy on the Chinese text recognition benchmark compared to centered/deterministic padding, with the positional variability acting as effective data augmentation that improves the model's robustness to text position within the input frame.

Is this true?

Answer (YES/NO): YES